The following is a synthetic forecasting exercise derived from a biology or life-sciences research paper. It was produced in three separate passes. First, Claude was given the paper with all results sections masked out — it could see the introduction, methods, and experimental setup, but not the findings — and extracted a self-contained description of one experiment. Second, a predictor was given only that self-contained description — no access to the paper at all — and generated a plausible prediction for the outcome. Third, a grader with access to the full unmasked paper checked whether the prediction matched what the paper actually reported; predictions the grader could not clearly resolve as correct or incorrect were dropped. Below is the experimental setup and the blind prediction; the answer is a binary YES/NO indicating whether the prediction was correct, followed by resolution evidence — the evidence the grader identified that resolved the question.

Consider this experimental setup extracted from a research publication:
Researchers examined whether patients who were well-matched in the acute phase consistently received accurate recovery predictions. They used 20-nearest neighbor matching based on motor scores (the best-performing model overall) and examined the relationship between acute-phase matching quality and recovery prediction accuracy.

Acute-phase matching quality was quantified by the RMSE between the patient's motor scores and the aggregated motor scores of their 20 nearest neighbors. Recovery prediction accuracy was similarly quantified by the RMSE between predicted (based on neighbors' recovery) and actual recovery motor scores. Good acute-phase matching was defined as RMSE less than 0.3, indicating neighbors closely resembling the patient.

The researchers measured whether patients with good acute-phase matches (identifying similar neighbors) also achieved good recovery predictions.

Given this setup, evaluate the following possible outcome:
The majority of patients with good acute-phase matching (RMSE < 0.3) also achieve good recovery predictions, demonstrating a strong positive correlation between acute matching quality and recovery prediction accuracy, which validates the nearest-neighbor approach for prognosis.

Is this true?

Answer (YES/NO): NO